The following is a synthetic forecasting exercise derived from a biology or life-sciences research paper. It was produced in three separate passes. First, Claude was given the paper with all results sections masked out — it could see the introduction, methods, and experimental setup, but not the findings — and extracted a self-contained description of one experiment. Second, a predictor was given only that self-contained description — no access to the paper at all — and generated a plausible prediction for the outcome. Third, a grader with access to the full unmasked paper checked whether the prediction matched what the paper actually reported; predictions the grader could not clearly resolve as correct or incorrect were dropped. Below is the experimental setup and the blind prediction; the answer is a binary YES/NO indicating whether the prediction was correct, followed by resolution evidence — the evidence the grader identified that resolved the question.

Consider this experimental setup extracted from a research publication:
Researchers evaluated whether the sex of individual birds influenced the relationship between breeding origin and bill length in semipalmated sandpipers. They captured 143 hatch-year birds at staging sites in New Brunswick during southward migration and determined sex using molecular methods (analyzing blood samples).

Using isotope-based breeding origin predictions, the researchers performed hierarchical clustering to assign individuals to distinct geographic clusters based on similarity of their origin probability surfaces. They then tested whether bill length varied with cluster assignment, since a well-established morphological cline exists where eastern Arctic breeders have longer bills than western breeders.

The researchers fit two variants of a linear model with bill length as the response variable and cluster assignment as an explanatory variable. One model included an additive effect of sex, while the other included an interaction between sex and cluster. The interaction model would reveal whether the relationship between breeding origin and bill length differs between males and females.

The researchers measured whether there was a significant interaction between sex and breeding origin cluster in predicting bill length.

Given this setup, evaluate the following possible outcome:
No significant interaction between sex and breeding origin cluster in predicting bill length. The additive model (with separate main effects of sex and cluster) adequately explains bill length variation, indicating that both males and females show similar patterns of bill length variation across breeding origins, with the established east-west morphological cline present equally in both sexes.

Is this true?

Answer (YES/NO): YES